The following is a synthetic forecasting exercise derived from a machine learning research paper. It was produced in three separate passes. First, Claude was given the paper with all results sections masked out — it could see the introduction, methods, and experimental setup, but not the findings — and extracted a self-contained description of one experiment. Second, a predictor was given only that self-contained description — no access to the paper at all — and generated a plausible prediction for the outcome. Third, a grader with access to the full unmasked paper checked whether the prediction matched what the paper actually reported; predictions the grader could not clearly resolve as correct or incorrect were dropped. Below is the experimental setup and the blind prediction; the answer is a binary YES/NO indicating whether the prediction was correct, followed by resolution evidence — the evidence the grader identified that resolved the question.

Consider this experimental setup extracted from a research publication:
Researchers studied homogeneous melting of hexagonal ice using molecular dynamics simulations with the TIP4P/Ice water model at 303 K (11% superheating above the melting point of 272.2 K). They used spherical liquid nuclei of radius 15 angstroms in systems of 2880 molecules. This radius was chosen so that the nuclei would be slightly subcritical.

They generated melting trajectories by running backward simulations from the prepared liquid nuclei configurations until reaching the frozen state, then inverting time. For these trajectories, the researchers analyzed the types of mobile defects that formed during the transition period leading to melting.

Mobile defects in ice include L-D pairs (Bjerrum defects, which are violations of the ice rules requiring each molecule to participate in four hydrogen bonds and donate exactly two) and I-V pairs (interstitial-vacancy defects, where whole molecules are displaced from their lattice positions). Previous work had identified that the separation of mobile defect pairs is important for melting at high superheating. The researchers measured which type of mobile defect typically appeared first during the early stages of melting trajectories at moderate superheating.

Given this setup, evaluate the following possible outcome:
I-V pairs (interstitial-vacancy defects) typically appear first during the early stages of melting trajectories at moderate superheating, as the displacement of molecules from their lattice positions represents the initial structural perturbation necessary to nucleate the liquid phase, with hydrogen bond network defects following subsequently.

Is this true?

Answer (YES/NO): NO